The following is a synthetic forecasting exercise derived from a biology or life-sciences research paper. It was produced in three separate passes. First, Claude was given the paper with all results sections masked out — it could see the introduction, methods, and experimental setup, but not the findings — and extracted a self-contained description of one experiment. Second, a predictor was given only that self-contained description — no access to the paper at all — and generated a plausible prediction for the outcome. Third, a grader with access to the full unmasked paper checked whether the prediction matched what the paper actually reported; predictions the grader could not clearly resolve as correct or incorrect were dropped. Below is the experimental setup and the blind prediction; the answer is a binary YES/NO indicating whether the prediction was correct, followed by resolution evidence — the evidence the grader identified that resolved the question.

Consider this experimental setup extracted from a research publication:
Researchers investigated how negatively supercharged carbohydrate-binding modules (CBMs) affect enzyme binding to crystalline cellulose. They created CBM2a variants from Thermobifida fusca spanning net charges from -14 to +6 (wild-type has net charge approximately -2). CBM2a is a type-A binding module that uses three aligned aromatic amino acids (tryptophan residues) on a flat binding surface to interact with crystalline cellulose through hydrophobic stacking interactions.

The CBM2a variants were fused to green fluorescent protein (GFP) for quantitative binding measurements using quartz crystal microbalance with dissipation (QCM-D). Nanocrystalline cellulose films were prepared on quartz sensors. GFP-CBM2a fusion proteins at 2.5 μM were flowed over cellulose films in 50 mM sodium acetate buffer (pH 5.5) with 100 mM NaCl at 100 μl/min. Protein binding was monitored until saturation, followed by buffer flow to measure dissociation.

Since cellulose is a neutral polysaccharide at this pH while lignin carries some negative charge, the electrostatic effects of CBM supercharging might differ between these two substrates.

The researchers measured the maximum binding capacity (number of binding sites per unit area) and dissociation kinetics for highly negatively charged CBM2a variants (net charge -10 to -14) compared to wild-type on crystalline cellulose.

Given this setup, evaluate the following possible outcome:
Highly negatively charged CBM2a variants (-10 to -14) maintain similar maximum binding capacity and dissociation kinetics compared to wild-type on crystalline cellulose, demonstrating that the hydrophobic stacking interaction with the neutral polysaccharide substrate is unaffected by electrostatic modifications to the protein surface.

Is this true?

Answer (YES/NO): NO